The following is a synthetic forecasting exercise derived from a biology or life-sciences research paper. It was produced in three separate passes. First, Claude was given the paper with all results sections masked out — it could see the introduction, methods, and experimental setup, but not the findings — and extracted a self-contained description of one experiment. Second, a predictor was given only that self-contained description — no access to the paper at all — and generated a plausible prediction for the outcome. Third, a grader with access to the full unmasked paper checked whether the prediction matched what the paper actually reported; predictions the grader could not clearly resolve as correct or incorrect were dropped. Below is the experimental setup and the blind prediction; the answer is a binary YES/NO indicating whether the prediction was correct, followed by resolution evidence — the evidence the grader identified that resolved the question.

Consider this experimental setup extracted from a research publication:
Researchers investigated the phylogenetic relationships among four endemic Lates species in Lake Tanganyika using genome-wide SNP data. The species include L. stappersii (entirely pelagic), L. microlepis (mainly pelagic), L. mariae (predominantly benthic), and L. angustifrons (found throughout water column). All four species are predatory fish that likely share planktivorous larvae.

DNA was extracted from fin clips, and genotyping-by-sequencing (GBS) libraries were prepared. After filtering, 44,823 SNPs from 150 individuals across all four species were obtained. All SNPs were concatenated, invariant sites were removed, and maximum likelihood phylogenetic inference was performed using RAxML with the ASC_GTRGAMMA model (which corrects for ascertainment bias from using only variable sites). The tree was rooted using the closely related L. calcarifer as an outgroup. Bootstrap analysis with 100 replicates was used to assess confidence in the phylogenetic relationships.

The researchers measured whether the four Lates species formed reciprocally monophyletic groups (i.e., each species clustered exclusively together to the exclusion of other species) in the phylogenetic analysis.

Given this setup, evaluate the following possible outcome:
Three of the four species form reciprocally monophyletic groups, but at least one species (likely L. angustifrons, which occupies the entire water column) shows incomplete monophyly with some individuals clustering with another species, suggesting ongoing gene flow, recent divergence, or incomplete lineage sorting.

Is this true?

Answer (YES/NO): NO